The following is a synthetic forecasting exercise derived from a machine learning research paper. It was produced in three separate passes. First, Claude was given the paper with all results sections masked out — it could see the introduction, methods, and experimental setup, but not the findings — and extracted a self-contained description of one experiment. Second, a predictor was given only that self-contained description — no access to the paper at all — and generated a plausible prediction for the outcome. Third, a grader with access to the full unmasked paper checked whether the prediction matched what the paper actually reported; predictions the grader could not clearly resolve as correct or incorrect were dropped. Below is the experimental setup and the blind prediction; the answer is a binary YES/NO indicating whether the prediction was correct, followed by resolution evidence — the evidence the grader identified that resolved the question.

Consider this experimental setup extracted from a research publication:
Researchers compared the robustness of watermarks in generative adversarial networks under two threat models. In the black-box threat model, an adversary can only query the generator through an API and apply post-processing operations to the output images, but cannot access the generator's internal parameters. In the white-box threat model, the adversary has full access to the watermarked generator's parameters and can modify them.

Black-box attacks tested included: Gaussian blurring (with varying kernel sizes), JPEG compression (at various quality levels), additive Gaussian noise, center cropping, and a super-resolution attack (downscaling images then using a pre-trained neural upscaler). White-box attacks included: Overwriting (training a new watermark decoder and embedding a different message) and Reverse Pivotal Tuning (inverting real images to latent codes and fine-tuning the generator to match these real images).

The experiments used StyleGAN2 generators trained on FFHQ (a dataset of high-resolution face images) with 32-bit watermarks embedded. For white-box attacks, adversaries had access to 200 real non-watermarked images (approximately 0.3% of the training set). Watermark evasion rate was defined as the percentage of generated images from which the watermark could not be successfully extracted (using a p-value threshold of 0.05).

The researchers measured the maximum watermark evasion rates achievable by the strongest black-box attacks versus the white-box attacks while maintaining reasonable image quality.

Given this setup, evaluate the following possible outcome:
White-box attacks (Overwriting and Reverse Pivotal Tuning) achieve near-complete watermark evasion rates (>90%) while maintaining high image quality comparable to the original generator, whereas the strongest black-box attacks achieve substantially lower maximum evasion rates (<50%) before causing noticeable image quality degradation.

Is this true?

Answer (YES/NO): YES